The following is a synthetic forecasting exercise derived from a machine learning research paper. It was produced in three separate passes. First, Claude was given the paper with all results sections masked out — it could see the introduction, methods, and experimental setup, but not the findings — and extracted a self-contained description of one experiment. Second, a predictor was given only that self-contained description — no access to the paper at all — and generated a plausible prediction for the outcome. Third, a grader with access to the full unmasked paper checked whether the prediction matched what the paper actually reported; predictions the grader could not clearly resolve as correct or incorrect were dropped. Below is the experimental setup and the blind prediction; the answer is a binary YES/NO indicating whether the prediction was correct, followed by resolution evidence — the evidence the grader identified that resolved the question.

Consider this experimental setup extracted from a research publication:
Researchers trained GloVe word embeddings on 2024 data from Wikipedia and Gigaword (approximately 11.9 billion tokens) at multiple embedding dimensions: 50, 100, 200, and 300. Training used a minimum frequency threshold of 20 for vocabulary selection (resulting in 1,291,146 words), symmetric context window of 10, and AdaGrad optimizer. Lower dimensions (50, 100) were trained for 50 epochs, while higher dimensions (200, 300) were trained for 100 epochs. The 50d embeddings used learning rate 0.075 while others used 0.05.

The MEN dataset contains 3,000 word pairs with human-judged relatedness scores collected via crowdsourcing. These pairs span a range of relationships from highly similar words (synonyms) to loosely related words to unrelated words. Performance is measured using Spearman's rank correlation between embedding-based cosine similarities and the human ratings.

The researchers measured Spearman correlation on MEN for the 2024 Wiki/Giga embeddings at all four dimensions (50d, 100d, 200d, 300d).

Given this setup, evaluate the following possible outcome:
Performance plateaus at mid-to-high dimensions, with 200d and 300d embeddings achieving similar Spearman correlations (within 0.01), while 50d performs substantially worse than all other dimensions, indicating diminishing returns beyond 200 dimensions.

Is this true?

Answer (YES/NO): YES